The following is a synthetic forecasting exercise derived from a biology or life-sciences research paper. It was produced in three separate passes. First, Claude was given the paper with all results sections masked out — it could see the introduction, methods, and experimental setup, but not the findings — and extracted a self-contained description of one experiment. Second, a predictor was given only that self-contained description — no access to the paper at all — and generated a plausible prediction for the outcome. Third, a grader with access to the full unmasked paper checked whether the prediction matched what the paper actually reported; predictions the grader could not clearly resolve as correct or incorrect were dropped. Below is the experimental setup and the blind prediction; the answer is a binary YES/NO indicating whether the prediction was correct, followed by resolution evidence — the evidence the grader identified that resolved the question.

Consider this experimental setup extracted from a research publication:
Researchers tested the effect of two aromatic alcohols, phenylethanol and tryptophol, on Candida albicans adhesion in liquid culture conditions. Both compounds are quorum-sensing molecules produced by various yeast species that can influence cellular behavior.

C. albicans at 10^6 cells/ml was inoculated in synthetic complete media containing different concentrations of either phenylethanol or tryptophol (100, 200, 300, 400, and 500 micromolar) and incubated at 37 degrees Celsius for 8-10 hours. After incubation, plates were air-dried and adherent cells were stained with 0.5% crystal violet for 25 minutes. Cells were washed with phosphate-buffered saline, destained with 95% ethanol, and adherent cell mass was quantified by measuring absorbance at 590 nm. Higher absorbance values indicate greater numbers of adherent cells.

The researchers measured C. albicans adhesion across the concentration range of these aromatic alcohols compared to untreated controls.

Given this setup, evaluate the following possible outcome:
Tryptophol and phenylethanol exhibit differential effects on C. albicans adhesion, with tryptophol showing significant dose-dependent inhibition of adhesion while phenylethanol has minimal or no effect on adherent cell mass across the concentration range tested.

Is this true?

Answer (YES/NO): NO